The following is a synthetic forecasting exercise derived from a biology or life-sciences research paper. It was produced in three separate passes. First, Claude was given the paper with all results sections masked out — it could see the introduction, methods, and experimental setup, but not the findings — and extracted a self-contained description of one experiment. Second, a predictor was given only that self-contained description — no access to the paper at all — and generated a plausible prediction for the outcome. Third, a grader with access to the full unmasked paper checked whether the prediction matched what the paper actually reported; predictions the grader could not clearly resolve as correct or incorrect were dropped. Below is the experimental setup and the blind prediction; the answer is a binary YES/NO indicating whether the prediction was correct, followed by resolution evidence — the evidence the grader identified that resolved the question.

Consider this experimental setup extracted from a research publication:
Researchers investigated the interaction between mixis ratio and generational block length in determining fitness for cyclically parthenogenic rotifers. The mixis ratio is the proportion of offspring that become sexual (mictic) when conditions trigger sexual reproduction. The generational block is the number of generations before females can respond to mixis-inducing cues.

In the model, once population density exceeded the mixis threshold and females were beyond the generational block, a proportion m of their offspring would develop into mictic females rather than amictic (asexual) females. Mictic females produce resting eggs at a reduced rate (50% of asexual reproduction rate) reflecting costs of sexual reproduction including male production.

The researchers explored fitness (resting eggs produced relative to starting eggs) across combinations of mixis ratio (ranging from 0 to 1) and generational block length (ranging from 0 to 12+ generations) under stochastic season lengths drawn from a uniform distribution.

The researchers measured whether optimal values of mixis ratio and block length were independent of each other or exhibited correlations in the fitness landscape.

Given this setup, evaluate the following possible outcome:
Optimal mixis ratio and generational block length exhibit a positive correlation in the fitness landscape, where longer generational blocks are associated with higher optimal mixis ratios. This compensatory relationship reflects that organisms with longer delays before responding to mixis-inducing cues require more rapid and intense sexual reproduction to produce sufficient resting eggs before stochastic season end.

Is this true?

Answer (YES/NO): YES